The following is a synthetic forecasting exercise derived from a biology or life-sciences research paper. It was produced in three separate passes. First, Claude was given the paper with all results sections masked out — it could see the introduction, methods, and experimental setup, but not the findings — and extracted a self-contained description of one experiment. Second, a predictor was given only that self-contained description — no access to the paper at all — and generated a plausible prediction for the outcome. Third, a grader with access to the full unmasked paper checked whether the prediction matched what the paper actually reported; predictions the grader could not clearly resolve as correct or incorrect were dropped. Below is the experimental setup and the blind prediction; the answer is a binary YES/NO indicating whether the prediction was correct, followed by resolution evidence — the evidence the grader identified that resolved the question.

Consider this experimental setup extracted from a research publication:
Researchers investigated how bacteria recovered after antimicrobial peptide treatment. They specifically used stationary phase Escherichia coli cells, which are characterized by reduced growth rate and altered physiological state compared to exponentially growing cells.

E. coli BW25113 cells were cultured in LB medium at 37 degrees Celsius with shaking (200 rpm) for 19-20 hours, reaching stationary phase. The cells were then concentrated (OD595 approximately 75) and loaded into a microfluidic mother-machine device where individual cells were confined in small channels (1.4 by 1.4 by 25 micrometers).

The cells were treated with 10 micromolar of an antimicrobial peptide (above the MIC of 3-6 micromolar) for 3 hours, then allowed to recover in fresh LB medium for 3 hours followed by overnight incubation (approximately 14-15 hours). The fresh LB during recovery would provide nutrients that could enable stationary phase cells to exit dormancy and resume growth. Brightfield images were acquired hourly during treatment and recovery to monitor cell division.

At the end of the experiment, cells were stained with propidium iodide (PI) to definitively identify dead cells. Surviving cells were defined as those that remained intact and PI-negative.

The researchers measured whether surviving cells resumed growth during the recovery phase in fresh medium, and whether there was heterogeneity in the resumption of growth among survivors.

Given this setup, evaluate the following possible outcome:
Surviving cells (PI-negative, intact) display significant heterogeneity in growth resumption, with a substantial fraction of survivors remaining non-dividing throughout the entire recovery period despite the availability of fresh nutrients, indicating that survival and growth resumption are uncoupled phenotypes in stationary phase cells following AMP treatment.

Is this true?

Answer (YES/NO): YES